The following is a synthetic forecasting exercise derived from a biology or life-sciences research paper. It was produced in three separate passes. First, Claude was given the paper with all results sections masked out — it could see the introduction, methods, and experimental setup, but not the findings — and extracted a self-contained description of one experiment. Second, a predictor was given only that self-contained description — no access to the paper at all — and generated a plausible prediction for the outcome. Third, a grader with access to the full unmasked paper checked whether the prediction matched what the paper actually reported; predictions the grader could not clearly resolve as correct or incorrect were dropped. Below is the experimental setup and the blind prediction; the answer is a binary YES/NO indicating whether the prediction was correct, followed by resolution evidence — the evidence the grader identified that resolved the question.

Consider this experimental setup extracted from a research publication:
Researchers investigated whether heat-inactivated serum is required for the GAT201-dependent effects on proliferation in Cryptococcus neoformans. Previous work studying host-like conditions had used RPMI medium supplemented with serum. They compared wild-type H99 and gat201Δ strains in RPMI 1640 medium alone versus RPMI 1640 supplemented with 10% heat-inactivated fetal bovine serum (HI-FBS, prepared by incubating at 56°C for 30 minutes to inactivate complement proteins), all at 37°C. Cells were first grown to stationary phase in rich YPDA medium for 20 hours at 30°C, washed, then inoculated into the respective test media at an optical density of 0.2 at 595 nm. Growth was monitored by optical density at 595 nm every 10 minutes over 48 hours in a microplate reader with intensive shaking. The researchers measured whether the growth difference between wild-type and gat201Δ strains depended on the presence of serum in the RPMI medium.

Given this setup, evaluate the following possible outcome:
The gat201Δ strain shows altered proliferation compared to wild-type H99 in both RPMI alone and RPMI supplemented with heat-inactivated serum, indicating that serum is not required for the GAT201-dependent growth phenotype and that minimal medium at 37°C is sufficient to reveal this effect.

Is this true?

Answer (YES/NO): NO